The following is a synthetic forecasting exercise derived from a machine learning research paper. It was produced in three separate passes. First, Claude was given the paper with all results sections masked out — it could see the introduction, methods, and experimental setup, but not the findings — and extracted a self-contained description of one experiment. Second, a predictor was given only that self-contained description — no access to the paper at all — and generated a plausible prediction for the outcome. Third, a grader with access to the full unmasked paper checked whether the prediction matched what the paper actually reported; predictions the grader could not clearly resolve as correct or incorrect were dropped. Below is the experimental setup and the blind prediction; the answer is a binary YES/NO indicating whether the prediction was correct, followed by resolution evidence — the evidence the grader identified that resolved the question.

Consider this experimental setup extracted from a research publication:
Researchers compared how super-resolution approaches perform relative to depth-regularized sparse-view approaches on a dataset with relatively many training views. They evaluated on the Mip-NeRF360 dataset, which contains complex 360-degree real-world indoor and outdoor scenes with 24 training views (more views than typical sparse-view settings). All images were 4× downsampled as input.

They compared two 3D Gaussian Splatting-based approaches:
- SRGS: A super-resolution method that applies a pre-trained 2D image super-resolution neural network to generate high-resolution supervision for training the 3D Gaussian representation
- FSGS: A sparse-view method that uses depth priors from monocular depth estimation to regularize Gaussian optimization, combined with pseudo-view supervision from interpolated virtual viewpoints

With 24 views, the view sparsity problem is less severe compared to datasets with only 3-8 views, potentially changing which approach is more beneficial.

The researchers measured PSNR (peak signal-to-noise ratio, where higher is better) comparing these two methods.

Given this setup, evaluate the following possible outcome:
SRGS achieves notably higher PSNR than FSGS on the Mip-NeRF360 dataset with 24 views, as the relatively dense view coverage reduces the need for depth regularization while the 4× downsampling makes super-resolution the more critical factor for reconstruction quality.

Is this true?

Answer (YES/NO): NO